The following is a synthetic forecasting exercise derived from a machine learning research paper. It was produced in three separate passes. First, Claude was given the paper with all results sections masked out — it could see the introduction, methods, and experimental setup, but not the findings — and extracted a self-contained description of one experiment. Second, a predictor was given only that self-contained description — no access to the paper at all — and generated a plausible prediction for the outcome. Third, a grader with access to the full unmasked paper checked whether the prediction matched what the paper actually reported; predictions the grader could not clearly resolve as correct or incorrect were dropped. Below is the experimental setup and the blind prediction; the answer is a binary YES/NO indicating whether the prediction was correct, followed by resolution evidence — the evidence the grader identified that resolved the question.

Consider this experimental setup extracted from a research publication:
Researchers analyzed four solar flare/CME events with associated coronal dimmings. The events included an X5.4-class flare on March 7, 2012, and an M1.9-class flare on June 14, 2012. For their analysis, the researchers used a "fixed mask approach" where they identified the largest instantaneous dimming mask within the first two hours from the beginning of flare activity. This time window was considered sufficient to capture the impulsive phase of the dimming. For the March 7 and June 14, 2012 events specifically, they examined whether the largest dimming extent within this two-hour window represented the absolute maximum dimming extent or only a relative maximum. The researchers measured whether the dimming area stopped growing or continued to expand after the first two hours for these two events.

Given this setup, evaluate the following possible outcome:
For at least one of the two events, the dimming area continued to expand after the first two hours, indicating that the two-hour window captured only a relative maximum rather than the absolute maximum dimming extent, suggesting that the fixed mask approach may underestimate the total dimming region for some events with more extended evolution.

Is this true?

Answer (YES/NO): YES